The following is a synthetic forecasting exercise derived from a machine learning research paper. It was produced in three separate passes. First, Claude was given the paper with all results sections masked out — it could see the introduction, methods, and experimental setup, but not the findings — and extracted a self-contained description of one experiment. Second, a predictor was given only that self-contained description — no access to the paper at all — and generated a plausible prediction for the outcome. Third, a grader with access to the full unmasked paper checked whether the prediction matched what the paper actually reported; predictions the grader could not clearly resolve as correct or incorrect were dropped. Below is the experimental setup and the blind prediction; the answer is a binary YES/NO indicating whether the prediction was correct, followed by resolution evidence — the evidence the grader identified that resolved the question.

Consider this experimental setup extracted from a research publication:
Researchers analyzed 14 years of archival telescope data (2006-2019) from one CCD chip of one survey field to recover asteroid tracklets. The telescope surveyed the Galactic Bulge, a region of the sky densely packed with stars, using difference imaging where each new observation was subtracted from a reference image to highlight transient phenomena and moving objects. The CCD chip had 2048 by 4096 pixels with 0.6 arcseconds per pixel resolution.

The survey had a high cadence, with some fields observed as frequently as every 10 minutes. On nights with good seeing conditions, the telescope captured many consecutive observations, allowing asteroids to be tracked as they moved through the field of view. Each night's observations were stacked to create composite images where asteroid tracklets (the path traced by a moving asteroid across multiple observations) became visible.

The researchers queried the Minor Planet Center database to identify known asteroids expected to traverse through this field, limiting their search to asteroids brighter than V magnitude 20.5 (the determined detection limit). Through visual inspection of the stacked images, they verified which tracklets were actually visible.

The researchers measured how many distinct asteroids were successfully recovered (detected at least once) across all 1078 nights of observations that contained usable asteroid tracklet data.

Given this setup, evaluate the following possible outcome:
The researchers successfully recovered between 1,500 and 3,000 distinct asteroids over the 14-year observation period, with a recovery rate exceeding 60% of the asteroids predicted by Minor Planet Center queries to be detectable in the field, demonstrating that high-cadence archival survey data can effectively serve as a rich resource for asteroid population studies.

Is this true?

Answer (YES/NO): NO